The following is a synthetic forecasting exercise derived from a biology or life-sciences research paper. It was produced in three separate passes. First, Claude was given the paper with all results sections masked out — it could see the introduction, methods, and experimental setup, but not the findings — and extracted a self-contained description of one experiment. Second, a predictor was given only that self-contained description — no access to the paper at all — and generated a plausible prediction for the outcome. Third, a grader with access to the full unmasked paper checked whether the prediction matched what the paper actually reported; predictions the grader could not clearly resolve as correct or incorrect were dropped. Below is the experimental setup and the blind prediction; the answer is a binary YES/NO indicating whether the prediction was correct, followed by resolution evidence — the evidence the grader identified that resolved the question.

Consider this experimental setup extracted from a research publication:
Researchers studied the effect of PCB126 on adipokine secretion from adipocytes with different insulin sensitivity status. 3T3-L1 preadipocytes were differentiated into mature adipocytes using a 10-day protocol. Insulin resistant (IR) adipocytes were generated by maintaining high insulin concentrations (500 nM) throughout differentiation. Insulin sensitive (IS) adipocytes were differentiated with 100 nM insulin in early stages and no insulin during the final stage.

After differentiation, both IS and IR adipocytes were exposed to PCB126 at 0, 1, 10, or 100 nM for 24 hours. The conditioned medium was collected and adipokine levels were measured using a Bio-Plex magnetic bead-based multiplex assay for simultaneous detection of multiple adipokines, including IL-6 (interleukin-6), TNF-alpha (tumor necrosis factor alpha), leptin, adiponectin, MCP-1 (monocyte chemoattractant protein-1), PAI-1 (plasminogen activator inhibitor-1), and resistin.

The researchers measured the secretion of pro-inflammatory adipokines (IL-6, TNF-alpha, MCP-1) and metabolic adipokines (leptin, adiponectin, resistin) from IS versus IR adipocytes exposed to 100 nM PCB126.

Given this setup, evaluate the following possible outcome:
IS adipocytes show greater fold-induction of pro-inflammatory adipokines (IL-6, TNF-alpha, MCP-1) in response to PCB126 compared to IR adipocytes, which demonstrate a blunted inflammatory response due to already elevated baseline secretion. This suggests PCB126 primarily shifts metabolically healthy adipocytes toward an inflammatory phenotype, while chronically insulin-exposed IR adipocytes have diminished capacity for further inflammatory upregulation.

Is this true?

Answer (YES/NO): NO